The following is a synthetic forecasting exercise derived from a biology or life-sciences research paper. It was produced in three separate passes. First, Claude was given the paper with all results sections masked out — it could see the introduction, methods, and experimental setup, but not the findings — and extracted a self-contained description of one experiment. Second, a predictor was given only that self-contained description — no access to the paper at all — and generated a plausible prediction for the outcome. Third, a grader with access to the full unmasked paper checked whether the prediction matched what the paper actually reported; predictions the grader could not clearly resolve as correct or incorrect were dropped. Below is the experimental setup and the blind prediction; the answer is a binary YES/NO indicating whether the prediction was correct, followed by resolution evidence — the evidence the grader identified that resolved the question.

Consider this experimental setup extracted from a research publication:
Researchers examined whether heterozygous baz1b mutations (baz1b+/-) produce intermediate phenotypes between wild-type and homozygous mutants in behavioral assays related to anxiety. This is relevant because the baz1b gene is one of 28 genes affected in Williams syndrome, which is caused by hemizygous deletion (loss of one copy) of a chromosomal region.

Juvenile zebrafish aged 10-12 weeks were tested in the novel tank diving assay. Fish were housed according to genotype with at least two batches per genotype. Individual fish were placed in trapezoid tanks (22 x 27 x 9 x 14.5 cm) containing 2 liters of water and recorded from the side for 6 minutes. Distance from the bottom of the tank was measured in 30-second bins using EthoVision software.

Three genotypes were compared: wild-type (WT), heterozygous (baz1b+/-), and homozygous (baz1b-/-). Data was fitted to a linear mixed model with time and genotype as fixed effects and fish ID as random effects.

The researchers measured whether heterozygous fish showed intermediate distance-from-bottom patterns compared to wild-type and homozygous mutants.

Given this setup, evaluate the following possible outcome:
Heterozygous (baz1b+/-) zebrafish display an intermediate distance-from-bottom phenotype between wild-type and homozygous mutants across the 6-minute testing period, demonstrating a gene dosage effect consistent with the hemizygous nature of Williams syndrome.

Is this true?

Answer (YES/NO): NO